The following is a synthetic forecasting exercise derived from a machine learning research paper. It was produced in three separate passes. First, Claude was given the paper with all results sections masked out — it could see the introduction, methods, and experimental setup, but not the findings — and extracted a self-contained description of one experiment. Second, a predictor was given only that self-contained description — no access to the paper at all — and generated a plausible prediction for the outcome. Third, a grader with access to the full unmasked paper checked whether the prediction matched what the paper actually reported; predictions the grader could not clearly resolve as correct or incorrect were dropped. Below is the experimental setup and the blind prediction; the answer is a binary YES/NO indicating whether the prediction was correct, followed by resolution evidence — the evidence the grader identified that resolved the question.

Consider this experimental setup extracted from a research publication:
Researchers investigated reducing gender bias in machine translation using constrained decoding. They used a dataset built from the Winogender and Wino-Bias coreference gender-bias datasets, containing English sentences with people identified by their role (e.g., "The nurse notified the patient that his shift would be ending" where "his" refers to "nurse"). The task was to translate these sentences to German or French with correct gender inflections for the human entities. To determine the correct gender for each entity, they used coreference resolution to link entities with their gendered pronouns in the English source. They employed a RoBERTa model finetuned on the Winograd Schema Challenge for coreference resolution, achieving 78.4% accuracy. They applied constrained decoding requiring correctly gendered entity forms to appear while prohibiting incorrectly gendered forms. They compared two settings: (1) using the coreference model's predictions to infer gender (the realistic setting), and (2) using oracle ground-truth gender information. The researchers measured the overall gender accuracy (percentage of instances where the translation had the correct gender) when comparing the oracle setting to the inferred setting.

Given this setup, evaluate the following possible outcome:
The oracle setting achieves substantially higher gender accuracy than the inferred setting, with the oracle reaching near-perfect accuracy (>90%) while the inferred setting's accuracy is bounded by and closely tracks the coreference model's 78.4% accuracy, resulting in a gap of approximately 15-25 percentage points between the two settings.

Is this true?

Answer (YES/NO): NO